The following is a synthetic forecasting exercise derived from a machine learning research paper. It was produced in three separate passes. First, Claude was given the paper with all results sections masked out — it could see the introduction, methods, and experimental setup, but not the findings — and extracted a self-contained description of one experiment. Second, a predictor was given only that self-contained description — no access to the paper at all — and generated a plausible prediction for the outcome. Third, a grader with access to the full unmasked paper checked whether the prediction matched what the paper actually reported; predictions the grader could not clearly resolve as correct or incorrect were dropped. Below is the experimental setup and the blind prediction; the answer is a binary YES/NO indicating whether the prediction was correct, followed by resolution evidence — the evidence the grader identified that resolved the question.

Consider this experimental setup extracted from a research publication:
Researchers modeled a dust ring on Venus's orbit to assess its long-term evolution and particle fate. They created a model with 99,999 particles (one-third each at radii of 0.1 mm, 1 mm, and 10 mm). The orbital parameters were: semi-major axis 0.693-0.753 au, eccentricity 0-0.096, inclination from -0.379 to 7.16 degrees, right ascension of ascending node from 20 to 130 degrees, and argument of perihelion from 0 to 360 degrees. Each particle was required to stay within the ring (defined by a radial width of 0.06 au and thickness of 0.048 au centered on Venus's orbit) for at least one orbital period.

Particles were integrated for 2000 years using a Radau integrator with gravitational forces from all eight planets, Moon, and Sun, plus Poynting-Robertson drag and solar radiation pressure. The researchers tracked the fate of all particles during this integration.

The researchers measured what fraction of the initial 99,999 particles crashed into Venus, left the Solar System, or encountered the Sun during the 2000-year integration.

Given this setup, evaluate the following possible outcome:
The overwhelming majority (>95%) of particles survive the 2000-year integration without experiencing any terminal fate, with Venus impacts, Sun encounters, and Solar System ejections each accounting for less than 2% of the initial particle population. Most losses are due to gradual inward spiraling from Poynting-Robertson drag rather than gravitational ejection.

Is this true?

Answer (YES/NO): NO